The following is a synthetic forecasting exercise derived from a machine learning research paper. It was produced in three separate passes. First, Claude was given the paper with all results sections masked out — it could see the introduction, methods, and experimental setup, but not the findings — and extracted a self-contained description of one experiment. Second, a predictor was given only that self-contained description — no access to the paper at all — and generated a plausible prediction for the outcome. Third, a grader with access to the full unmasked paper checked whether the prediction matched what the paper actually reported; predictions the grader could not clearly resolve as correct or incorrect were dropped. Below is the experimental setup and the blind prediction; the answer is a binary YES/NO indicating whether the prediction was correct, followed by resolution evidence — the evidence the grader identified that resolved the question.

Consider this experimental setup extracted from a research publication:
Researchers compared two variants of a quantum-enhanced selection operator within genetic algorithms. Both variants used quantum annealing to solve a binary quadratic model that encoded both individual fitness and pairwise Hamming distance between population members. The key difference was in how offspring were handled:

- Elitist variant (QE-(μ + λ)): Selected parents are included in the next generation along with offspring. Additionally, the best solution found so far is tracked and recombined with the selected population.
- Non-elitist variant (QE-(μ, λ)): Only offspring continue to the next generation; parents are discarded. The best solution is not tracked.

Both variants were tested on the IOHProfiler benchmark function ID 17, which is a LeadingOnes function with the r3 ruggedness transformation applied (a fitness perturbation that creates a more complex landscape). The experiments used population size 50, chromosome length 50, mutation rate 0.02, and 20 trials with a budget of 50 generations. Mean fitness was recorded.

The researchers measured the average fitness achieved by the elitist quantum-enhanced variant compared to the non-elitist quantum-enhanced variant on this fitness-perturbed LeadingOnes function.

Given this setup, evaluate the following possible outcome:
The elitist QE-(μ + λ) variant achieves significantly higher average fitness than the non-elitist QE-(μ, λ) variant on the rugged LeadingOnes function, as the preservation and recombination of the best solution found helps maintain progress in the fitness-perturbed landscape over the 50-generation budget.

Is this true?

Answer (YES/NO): NO